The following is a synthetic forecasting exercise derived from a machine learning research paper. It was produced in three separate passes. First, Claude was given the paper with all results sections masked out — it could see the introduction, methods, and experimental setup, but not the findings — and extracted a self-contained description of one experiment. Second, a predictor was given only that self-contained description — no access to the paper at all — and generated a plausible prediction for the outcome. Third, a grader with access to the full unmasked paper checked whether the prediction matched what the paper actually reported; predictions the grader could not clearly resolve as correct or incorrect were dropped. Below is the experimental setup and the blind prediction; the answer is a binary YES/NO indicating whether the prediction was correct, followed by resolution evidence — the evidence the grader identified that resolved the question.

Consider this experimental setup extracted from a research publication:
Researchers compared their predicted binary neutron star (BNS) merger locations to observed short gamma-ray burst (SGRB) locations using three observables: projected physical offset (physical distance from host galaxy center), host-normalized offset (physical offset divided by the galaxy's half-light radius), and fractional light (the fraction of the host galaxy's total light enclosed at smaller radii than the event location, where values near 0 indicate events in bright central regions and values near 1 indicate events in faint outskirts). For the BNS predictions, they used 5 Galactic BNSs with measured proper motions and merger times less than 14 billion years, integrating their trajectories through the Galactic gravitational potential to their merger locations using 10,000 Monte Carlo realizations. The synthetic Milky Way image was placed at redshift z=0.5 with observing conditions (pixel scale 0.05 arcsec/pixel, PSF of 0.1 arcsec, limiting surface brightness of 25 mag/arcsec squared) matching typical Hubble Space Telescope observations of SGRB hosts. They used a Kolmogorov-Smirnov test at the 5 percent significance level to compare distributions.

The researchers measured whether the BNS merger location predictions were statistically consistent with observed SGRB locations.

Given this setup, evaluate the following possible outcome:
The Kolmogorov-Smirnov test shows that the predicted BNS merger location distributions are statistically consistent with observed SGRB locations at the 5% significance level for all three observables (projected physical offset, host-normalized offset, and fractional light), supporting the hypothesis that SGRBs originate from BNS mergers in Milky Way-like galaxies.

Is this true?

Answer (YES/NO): NO